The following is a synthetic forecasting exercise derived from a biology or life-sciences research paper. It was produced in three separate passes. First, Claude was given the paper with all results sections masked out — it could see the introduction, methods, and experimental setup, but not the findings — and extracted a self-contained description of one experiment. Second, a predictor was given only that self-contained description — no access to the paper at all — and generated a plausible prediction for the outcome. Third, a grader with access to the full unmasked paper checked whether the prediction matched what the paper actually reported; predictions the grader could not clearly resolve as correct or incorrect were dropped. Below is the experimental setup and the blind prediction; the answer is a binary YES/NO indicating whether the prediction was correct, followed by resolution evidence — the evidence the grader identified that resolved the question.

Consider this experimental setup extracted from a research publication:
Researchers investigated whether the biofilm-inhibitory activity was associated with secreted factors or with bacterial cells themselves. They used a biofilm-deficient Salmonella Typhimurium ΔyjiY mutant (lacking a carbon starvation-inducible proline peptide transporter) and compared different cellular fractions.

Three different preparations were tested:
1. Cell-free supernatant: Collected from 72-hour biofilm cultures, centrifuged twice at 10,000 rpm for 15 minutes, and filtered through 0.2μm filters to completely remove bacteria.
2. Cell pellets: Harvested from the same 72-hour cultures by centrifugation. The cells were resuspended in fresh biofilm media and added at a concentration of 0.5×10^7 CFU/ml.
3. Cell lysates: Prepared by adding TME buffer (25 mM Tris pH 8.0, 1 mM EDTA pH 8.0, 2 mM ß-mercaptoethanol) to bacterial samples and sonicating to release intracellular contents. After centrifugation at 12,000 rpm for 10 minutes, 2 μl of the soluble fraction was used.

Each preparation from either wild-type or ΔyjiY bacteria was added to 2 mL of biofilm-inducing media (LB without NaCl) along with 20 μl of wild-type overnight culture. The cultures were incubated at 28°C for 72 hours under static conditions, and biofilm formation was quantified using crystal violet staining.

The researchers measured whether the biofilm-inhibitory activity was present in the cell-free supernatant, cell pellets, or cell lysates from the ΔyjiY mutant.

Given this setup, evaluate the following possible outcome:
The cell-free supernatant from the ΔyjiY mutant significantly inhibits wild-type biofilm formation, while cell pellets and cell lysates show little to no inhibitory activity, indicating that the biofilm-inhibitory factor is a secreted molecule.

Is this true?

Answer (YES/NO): NO